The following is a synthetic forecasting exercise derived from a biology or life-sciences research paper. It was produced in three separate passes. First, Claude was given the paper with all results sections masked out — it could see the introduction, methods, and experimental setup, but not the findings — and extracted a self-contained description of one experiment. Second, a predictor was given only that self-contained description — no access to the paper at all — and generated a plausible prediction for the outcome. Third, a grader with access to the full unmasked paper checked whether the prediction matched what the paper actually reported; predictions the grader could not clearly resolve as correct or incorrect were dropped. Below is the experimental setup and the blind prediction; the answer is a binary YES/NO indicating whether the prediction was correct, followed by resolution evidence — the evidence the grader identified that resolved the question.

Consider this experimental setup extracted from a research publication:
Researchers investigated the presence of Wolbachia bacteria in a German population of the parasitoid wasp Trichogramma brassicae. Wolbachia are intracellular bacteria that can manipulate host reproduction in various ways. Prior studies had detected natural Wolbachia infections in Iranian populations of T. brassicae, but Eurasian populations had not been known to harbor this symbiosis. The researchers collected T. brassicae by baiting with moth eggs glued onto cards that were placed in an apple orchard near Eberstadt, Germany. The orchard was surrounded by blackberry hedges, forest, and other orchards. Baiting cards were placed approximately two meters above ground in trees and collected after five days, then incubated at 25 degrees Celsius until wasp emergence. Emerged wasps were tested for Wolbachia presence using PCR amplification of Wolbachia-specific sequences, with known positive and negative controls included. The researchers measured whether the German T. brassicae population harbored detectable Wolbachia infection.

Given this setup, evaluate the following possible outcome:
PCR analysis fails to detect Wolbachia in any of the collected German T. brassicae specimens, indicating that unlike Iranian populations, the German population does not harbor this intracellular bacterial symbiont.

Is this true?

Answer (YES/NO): NO